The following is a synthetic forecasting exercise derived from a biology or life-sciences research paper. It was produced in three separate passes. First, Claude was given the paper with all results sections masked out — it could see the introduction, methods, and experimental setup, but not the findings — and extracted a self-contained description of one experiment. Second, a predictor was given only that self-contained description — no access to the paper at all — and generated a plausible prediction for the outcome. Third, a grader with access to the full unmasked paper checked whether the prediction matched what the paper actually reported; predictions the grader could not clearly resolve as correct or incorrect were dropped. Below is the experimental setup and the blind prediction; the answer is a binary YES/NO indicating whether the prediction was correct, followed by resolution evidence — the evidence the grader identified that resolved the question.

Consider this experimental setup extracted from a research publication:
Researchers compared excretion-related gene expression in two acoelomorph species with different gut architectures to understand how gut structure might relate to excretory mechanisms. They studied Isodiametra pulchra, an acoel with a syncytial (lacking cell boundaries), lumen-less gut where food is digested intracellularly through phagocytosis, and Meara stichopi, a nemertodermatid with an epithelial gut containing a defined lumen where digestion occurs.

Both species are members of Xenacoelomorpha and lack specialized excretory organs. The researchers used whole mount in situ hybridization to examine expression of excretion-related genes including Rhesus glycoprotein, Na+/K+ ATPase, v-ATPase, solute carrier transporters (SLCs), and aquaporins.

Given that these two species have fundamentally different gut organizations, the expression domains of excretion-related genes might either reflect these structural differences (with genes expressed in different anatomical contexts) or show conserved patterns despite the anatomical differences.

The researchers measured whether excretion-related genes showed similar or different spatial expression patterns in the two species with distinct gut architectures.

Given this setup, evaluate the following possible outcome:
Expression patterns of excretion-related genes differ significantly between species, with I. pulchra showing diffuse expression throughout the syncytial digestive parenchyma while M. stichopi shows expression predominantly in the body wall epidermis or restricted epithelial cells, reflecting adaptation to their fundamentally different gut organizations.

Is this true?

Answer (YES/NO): NO